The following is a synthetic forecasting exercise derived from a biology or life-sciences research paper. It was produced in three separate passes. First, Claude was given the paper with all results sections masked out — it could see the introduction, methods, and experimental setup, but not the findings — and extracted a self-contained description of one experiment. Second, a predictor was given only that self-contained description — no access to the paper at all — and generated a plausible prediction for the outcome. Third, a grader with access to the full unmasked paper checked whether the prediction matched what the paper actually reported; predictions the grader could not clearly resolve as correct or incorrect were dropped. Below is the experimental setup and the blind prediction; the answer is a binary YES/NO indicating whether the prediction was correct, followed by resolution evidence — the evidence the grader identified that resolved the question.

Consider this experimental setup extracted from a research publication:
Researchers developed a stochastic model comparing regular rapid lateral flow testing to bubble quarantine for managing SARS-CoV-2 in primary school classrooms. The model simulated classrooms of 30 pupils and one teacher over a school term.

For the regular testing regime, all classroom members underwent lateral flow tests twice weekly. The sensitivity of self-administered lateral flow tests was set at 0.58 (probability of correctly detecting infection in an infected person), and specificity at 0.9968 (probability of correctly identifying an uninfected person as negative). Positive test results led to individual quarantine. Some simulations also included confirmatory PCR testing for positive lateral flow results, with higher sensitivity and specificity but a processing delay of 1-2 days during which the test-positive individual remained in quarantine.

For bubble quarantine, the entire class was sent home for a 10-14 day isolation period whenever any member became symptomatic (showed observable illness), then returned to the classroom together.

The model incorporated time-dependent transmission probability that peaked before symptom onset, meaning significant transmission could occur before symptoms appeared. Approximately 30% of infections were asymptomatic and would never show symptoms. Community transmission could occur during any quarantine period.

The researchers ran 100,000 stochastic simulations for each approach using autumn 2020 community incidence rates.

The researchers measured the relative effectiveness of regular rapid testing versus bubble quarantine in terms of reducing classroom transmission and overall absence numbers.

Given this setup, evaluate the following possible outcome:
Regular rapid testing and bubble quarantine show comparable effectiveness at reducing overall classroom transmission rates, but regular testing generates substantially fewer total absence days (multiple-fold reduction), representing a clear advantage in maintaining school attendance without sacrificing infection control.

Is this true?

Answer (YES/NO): NO